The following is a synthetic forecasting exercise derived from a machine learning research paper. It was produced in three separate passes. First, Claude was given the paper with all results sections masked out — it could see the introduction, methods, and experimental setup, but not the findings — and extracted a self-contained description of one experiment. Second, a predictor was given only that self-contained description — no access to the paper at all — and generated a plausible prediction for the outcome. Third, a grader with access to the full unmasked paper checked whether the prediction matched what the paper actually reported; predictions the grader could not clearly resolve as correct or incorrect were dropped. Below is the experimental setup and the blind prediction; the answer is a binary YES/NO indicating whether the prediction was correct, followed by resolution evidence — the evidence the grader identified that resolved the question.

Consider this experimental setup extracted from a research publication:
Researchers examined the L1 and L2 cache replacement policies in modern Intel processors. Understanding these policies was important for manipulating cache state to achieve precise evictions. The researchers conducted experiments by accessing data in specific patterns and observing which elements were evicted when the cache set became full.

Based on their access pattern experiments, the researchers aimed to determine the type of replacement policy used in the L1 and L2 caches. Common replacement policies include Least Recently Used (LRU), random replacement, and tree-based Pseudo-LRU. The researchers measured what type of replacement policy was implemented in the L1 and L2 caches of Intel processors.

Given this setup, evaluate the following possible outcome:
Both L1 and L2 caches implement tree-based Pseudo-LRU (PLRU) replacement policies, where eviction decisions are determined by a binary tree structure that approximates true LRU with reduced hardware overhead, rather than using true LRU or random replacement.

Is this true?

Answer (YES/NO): YES